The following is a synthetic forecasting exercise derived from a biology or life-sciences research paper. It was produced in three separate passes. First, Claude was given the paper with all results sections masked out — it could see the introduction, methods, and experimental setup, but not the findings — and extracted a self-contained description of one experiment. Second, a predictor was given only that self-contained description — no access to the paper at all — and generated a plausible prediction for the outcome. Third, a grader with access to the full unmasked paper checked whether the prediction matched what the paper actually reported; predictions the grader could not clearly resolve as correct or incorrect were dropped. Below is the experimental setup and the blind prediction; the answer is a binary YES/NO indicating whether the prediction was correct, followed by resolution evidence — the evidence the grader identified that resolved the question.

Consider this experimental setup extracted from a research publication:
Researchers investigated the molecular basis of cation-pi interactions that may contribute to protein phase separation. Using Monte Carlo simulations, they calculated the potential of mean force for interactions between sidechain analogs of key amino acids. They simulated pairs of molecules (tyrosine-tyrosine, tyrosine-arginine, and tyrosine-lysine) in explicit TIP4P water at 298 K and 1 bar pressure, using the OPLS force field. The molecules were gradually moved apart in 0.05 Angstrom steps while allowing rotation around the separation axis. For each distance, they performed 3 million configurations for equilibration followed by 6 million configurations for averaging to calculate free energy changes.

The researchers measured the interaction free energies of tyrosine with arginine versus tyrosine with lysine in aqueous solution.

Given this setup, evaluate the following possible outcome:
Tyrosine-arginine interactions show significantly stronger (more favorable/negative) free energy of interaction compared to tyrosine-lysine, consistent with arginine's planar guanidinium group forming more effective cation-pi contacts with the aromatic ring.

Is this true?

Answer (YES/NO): NO